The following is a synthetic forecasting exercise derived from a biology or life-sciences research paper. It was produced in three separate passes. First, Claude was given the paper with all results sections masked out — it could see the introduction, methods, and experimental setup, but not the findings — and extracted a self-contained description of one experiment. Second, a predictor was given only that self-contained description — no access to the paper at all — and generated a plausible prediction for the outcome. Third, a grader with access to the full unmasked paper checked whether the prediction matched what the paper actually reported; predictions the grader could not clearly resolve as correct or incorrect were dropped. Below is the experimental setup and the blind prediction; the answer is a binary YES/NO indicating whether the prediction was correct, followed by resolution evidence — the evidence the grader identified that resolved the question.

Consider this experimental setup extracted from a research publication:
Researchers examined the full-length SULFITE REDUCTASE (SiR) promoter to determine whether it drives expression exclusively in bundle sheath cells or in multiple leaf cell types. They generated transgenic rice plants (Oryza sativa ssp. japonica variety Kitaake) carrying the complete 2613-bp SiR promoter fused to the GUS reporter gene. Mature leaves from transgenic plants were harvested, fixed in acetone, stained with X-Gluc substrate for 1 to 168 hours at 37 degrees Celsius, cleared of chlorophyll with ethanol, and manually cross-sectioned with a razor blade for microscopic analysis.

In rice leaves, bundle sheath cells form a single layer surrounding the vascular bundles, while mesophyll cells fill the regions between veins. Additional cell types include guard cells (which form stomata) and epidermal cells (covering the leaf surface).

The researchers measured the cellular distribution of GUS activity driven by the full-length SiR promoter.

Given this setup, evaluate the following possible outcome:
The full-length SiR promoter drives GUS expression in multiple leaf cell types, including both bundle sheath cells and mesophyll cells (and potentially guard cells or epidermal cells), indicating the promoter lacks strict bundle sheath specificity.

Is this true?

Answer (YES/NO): NO